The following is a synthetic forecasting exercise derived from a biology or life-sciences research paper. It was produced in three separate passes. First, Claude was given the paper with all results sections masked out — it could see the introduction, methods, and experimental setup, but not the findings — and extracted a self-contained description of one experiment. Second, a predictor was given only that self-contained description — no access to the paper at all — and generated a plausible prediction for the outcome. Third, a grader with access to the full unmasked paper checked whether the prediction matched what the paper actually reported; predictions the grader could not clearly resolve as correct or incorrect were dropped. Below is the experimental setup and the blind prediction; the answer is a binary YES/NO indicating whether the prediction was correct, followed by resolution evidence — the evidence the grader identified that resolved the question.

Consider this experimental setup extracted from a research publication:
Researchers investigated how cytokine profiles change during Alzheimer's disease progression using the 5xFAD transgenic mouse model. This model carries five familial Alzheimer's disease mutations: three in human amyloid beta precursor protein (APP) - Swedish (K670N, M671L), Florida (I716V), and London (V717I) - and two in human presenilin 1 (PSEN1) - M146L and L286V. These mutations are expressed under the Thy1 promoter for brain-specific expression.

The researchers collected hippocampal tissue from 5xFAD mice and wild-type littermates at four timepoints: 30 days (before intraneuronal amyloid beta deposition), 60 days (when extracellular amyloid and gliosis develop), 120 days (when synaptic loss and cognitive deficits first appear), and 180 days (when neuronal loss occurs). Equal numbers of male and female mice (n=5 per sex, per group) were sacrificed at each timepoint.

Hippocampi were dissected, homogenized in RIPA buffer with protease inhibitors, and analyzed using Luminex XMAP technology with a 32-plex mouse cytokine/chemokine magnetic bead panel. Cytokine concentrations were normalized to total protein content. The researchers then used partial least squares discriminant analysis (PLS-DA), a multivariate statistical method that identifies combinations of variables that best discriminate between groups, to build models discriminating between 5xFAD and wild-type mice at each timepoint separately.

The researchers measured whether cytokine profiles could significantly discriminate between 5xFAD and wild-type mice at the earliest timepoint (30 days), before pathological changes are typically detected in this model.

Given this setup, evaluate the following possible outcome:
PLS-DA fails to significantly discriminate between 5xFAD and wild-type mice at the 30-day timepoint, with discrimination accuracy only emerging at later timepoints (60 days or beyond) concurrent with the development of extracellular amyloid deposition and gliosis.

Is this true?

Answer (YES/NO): NO